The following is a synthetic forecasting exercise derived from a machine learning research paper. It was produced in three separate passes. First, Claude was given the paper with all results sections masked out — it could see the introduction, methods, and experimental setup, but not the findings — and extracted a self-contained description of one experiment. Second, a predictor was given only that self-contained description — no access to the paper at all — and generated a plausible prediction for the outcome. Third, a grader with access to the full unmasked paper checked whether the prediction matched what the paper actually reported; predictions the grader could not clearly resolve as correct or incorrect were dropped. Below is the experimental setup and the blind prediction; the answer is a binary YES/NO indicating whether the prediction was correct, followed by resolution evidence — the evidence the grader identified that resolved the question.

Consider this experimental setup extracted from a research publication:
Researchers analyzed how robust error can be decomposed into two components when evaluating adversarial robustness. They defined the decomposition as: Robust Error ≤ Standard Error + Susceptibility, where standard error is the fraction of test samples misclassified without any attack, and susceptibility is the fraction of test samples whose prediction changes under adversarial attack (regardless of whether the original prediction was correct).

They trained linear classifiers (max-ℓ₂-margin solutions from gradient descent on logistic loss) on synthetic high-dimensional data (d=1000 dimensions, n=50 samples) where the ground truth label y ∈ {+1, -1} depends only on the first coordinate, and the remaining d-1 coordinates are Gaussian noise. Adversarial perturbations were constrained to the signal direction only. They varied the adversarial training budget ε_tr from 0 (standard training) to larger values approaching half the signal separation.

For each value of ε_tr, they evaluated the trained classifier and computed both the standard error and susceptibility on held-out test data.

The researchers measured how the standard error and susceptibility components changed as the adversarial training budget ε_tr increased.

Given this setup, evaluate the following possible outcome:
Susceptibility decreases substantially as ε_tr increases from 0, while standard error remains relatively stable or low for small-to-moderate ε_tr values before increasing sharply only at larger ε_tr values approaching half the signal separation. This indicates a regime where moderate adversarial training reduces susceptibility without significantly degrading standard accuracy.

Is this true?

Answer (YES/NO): NO